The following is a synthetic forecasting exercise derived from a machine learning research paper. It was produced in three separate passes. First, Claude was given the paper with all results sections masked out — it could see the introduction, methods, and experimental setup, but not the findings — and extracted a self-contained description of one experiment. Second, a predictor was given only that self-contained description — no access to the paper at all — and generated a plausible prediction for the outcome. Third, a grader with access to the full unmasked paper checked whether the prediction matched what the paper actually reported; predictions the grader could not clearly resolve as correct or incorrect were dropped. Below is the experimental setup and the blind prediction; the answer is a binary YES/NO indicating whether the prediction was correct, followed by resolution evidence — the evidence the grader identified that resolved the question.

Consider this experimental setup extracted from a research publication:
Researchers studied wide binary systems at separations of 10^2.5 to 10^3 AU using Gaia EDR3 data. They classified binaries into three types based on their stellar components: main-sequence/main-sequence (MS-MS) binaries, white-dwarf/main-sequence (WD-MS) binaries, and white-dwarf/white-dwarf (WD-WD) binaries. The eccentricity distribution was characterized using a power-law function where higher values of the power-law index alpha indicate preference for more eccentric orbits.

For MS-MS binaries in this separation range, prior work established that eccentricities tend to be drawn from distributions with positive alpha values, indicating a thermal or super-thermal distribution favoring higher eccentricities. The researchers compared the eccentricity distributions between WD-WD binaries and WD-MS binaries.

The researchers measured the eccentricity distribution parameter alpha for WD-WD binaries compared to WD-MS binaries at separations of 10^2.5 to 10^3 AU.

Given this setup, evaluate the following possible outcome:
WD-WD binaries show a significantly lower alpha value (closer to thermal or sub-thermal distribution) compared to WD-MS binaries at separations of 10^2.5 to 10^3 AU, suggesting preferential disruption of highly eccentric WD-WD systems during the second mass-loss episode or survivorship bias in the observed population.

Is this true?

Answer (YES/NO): YES